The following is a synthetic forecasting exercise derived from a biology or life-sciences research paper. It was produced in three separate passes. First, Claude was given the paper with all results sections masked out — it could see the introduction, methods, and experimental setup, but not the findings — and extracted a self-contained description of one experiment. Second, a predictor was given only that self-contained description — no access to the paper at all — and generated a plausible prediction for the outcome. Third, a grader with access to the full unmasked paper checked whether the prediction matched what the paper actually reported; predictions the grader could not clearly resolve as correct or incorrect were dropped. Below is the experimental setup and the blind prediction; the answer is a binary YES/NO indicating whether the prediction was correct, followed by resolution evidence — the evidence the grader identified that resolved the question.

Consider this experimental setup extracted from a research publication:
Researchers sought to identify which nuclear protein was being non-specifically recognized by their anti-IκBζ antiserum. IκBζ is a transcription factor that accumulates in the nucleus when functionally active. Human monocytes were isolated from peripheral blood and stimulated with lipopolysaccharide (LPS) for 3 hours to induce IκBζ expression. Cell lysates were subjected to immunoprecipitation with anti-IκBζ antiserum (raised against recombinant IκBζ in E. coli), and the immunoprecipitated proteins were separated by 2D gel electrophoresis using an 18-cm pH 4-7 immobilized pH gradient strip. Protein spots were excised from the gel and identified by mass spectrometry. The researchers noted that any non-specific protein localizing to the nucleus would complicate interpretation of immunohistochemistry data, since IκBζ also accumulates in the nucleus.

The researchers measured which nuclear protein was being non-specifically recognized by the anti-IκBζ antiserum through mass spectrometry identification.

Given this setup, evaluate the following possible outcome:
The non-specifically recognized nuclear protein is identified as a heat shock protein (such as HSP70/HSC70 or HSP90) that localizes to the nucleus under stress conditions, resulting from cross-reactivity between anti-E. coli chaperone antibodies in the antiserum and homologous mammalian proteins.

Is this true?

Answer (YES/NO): NO